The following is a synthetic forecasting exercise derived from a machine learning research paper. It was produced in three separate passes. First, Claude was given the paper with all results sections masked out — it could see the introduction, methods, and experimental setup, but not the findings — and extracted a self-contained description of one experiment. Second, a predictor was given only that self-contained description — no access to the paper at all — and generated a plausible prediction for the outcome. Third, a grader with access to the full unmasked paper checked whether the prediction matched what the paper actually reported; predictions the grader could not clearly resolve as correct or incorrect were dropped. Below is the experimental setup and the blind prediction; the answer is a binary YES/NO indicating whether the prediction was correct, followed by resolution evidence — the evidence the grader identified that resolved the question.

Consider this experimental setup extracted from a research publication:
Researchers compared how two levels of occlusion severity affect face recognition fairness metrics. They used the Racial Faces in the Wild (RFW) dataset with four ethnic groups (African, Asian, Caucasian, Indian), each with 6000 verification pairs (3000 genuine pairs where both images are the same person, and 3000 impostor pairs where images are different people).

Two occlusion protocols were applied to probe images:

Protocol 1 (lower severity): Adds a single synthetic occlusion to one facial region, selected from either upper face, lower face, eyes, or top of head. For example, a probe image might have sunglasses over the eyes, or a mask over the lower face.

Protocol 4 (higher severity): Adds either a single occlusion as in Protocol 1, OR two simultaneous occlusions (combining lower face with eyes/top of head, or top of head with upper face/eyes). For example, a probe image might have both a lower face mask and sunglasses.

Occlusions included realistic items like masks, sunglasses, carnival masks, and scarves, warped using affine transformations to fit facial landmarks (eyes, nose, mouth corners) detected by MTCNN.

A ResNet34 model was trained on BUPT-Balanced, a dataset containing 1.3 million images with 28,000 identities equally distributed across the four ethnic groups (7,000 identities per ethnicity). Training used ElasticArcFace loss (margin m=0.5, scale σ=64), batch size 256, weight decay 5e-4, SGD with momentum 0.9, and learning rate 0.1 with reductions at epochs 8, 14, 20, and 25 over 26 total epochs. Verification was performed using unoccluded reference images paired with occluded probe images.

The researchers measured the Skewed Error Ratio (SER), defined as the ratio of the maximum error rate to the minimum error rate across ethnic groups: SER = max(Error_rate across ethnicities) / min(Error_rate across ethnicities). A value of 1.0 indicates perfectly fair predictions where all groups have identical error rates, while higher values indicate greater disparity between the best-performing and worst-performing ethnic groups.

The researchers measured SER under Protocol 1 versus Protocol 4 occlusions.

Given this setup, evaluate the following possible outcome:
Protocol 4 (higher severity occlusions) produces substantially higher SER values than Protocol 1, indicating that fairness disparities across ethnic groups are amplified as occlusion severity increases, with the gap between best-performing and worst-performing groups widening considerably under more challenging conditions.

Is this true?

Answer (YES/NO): NO